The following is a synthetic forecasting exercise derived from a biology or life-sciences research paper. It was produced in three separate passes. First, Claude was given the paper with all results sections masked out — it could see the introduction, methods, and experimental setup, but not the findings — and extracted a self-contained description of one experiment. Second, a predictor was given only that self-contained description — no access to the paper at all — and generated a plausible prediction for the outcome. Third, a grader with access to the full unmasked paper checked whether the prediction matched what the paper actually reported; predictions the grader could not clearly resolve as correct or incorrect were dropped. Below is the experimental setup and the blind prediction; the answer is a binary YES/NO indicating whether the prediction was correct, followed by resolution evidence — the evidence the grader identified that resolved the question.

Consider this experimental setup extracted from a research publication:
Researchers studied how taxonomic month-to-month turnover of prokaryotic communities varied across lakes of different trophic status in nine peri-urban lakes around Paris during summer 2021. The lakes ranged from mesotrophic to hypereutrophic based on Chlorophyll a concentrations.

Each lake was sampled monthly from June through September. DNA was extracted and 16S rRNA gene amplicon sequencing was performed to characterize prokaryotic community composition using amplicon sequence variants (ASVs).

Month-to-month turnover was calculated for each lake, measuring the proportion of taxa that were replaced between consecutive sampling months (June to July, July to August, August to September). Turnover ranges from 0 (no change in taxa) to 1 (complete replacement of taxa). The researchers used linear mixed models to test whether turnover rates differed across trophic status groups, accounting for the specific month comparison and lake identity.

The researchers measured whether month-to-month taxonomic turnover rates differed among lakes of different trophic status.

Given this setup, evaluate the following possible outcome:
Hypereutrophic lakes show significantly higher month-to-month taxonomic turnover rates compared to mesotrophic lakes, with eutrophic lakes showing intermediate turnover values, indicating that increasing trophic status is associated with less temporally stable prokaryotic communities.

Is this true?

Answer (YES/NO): YES